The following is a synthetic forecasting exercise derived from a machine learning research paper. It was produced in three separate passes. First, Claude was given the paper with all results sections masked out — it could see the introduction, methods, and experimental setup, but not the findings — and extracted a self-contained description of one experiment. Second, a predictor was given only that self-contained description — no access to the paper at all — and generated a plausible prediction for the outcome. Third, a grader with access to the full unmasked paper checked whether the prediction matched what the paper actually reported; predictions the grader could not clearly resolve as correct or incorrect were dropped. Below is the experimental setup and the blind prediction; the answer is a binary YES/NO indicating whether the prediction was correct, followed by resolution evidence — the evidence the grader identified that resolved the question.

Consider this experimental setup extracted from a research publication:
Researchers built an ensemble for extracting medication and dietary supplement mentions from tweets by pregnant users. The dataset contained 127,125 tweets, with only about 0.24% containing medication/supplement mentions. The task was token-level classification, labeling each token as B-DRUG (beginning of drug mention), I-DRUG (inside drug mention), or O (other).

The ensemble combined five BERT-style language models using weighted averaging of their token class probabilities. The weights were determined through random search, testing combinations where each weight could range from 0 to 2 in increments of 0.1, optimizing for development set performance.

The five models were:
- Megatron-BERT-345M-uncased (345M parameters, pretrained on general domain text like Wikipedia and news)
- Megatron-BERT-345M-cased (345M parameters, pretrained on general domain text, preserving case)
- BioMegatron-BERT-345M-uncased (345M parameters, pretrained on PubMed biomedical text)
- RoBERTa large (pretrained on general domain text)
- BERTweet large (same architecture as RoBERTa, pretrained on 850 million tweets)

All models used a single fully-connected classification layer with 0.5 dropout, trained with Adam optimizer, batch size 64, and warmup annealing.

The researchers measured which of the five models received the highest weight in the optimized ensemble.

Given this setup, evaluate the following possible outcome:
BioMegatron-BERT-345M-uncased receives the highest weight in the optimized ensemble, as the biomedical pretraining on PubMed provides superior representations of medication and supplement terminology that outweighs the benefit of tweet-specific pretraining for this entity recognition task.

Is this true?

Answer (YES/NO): NO